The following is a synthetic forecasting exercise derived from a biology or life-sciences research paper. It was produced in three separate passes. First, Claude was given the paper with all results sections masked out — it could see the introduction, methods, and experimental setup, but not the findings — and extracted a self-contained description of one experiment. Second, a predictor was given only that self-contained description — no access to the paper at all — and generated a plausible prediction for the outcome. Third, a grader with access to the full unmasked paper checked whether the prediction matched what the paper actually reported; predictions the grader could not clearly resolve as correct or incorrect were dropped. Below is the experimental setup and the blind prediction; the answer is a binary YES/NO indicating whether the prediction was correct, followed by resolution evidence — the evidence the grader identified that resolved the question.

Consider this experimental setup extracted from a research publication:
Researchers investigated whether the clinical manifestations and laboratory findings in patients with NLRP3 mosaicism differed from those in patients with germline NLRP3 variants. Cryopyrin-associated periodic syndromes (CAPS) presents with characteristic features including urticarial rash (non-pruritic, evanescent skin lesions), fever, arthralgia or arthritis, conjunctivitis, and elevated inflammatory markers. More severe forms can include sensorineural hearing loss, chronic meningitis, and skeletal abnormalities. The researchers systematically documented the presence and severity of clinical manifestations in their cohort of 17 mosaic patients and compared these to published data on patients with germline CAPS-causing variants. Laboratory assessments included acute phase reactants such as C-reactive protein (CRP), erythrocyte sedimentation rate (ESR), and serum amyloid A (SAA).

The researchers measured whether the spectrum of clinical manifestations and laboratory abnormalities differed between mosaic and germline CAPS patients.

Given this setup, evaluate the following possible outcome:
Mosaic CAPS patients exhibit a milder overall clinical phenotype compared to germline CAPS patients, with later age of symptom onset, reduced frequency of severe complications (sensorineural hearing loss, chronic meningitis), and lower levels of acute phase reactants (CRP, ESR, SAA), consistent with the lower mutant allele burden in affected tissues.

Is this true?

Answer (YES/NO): NO